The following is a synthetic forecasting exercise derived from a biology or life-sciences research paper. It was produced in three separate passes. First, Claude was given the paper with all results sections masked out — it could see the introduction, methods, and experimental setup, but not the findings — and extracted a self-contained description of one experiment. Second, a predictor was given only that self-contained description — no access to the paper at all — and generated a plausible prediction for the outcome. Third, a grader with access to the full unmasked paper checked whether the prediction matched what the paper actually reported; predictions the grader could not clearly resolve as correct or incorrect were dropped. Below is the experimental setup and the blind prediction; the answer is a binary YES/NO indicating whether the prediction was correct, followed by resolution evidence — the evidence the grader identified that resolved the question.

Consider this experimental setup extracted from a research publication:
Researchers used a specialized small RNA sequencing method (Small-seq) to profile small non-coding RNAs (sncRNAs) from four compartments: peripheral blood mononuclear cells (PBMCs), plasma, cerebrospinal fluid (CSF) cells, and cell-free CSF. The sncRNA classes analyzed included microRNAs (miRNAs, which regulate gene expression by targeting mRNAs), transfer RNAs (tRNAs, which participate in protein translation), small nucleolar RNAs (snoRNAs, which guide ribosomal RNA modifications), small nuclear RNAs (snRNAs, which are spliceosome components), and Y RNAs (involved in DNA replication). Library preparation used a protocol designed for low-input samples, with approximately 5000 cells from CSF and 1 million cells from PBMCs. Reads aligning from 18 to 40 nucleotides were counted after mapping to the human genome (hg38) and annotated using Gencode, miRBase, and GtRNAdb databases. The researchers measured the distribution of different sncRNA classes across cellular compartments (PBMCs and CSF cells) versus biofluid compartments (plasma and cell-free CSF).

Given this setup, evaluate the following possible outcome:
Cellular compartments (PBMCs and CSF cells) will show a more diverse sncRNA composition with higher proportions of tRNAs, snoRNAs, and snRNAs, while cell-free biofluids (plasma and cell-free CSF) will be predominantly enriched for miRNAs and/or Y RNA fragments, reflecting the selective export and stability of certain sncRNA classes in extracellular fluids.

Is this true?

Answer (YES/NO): NO